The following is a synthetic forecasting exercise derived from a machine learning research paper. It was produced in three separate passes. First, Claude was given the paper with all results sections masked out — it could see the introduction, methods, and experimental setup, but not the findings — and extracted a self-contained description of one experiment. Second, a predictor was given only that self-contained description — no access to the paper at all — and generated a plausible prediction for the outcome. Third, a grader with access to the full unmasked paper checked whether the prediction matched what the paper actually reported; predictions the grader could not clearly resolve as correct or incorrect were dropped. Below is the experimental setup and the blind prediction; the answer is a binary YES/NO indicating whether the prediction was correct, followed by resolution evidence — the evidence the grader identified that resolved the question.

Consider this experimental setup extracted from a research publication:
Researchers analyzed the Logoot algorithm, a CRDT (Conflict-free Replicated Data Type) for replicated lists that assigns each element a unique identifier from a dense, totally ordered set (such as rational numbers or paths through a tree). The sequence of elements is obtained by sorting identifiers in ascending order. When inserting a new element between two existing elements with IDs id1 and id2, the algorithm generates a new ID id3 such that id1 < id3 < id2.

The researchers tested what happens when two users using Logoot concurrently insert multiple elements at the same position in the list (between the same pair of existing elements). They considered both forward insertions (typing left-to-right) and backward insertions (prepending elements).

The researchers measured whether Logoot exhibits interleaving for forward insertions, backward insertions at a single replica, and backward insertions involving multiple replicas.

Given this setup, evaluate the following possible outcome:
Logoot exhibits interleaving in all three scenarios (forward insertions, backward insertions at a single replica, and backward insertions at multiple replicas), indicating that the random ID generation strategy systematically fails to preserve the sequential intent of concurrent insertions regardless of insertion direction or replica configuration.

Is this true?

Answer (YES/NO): YES